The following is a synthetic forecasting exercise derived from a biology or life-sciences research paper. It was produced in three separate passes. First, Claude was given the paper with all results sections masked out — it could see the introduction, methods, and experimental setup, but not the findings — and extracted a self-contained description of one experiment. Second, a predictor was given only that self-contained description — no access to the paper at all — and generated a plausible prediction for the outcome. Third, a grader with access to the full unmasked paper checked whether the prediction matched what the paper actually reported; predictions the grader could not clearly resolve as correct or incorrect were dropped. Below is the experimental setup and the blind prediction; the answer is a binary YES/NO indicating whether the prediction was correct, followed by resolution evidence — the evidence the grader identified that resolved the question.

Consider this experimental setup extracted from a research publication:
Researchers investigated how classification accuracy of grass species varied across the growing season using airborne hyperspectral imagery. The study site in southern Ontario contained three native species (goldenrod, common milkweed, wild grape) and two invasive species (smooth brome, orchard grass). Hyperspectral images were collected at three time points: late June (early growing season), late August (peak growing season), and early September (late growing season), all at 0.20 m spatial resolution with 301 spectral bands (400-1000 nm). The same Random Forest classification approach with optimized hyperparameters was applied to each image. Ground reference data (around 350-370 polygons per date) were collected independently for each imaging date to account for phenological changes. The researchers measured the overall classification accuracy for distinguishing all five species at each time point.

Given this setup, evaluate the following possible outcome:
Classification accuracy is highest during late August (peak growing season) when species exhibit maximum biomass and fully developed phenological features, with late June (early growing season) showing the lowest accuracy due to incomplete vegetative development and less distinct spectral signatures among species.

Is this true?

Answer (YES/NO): NO